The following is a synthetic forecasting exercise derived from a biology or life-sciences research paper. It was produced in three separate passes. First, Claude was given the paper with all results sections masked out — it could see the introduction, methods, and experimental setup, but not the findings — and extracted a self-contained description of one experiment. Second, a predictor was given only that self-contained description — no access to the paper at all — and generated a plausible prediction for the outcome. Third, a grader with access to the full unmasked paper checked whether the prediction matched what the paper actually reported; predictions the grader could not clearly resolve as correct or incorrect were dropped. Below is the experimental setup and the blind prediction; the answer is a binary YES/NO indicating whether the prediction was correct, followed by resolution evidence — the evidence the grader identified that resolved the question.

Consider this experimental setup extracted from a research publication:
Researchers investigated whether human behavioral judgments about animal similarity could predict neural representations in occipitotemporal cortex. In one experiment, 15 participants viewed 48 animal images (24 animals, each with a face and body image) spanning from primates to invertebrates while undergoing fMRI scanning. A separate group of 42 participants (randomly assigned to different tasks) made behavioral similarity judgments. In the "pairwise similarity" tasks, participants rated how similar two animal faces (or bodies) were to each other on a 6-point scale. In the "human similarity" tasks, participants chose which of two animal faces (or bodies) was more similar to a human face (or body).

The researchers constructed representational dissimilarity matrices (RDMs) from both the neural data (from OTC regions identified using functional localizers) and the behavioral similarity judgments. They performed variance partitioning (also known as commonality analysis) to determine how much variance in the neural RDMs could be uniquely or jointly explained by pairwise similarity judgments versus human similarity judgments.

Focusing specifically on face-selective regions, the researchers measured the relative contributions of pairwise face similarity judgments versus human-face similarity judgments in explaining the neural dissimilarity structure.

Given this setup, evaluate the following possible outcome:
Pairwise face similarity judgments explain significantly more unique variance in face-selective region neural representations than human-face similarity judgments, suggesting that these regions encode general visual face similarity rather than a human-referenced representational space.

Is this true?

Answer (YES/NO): NO